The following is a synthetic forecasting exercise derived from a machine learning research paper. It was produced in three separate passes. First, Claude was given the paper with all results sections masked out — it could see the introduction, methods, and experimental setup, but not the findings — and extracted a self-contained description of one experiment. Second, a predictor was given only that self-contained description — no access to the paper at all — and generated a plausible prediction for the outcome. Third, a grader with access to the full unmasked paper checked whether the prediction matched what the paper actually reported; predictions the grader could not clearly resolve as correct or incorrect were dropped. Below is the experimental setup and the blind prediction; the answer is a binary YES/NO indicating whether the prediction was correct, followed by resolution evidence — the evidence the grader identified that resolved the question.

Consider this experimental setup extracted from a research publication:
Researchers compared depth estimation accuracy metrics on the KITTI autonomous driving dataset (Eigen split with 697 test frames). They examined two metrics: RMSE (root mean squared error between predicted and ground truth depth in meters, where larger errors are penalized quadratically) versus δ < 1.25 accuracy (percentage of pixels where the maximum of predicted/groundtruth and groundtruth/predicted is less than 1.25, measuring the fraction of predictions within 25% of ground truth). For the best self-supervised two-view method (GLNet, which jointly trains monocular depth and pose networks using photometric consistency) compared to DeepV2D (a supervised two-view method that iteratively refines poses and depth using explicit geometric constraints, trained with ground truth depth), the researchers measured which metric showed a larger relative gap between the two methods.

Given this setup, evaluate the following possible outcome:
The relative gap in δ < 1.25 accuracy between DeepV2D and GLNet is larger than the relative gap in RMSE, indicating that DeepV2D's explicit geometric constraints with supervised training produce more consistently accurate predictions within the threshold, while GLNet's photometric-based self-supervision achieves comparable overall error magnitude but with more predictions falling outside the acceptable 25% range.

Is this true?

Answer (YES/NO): NO